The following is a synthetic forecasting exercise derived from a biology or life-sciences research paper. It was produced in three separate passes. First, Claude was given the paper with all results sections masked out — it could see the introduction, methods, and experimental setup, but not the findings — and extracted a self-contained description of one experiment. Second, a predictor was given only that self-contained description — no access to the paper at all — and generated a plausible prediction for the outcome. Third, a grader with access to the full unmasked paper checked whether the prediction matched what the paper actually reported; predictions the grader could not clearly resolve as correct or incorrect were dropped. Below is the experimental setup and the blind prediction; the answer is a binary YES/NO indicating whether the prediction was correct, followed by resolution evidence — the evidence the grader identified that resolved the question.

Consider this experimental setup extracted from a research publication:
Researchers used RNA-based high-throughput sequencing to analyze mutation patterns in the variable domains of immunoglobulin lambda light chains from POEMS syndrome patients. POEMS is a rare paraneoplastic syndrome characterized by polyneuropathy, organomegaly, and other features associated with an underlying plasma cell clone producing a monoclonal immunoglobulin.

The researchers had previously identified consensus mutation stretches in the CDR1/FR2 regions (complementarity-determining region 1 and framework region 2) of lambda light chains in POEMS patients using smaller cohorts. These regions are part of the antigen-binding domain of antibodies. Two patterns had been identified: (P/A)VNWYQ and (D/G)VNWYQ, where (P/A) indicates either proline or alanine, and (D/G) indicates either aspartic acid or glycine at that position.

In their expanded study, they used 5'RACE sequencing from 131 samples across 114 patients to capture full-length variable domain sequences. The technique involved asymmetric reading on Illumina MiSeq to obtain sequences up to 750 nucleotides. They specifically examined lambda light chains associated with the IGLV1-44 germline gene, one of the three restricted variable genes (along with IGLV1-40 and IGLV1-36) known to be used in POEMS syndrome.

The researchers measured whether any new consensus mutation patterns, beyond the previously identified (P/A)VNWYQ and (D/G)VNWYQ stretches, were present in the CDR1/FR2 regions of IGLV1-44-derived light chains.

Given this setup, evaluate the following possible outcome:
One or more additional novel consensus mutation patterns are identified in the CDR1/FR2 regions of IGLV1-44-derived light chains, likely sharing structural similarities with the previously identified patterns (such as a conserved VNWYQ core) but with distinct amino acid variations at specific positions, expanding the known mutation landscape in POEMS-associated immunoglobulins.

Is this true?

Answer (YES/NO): YES